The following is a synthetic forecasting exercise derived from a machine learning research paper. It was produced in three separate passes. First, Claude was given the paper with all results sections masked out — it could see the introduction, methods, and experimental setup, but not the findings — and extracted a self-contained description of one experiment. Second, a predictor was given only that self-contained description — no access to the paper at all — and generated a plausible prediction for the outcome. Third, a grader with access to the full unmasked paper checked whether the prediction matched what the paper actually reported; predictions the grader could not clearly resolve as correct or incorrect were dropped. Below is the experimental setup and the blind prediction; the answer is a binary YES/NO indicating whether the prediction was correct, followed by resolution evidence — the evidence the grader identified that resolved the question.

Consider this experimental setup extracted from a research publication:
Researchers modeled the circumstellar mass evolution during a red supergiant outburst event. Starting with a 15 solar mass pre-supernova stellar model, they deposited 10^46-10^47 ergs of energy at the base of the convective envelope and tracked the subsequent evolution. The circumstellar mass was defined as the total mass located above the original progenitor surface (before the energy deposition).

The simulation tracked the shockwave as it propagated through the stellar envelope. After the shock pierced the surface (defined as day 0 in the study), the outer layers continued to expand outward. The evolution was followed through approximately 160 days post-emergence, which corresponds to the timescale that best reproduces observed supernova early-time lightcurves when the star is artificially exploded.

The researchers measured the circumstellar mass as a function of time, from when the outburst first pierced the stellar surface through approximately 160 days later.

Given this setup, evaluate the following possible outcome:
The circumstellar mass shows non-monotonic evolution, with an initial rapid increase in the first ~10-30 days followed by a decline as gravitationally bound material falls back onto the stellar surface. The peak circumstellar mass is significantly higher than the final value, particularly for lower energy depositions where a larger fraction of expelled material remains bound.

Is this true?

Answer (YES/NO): NO